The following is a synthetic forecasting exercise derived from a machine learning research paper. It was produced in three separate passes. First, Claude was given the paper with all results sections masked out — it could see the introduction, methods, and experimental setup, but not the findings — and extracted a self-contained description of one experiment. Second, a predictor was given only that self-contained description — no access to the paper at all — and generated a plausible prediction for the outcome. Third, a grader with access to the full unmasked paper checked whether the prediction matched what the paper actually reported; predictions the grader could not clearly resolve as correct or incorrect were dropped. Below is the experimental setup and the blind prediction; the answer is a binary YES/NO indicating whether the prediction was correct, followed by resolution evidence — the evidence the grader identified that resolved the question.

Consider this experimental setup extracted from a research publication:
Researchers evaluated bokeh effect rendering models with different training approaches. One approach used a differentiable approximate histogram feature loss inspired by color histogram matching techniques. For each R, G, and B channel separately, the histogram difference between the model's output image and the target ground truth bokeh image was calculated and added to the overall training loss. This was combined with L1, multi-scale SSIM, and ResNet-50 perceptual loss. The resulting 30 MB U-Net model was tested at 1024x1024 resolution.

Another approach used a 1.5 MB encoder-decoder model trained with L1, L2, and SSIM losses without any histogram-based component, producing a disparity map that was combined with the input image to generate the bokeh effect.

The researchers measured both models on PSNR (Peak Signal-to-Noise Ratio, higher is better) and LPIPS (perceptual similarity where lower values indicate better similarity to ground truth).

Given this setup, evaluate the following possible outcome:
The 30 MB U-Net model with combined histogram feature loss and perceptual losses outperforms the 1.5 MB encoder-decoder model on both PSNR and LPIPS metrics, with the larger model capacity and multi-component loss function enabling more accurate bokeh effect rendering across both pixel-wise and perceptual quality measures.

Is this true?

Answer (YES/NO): YES